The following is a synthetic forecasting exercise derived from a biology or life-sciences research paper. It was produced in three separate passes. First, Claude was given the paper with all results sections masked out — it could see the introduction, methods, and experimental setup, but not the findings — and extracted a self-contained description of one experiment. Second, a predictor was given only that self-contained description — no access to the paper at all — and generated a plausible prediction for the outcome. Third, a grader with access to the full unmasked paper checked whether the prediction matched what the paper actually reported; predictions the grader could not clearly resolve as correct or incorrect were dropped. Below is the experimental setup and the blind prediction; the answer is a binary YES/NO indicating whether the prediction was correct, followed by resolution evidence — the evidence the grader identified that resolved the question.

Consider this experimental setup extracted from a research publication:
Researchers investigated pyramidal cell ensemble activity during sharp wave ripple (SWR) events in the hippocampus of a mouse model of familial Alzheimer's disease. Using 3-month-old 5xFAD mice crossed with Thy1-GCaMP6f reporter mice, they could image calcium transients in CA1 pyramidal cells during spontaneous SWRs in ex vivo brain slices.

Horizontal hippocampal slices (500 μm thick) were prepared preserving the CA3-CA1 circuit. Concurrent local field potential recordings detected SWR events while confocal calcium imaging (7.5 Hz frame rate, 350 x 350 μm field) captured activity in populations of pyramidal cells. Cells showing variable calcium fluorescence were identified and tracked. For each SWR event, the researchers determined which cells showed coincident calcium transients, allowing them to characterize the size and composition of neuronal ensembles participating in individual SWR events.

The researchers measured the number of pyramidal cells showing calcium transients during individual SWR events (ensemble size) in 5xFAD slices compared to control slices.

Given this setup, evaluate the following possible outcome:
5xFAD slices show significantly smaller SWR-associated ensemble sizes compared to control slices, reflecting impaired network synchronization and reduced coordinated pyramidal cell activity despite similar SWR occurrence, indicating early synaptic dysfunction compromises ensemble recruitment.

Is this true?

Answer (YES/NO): NO